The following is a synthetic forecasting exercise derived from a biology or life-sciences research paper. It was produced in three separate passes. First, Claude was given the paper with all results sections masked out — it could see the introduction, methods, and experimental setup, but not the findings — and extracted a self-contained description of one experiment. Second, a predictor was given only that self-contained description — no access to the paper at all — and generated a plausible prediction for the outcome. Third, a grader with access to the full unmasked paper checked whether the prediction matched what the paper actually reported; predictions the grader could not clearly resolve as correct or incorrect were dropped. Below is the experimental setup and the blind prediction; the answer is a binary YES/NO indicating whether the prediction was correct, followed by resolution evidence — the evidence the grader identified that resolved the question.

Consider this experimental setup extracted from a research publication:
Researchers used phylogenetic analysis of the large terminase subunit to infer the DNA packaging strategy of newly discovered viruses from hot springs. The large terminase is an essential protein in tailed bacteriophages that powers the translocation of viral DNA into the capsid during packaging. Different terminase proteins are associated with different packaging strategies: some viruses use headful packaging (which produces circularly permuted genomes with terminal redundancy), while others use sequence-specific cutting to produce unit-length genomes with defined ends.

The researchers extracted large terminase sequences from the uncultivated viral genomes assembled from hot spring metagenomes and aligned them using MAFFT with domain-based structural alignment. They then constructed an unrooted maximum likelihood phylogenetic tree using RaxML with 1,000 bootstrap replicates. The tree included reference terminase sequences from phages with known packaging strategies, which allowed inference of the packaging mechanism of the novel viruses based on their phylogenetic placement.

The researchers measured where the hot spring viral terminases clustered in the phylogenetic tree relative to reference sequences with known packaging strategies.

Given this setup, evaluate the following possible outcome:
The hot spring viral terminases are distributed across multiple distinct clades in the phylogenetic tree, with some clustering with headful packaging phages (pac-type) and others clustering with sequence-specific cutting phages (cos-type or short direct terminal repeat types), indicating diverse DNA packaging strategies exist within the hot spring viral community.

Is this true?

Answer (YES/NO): NO